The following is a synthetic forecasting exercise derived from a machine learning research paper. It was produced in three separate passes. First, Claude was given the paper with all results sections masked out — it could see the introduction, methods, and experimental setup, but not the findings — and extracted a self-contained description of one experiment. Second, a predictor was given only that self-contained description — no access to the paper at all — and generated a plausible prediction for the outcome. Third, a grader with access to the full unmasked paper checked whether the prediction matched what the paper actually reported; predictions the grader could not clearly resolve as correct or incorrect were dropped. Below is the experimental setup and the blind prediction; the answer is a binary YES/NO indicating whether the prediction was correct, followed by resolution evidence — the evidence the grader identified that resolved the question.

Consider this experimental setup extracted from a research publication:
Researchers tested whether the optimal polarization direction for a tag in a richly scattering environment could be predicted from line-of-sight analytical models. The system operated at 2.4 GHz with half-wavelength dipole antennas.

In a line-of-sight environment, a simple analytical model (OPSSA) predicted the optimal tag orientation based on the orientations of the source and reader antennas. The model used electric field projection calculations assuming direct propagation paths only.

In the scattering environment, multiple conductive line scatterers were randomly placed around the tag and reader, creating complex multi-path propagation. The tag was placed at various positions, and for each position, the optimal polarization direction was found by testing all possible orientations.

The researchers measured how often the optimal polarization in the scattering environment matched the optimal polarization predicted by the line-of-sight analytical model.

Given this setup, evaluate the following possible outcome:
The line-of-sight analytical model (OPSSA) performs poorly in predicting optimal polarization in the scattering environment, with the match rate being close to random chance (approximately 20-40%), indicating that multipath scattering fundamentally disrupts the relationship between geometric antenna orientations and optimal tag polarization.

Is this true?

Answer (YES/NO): NO